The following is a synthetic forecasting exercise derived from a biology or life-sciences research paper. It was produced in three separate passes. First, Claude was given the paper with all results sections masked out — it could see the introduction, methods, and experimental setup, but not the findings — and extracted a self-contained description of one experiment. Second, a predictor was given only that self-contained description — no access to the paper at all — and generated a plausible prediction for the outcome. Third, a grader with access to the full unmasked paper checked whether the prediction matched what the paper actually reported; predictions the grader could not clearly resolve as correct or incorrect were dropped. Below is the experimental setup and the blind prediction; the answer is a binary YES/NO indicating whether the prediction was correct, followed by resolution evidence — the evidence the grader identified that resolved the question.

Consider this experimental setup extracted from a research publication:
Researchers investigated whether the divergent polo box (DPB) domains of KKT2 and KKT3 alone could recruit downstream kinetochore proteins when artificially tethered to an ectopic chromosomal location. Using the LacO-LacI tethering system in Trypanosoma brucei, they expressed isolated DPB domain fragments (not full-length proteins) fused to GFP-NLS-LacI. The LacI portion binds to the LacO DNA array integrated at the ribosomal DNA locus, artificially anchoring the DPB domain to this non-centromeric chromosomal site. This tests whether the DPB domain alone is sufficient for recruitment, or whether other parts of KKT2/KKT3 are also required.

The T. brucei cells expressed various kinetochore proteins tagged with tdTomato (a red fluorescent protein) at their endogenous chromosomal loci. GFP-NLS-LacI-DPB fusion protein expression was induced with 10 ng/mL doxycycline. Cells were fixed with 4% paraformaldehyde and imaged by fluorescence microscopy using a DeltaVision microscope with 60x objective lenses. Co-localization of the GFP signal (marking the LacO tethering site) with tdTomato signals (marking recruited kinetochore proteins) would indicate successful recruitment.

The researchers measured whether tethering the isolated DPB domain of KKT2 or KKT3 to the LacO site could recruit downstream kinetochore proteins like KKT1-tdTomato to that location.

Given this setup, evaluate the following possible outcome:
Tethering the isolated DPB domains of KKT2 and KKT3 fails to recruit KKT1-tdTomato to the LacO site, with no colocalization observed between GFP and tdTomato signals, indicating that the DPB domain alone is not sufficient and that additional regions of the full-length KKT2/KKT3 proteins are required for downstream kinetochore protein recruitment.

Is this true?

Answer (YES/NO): NO